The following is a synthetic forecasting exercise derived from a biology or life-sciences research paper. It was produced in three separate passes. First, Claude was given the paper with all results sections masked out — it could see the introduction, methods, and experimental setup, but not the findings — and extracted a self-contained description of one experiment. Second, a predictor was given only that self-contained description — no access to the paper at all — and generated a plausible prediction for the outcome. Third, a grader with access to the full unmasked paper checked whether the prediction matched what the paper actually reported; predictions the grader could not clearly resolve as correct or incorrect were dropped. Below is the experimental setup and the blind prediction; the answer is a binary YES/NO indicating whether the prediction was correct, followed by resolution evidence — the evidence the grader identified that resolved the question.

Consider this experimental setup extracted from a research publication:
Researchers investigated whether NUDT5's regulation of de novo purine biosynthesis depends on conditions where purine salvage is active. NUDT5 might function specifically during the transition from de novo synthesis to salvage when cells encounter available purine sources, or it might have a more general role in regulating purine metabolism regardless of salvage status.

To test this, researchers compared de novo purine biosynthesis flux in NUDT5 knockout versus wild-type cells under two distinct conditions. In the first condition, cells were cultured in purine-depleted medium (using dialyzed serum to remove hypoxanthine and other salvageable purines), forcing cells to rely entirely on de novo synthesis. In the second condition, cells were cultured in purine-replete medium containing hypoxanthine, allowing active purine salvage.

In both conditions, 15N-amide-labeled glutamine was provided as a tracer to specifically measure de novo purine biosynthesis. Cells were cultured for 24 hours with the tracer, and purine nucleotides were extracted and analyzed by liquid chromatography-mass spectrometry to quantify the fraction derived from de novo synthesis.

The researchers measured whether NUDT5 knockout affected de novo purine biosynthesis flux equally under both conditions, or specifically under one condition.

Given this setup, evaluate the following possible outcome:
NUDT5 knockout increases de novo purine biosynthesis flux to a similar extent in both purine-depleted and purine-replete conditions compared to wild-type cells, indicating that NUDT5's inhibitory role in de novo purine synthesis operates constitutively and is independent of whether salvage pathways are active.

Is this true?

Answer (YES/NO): NO